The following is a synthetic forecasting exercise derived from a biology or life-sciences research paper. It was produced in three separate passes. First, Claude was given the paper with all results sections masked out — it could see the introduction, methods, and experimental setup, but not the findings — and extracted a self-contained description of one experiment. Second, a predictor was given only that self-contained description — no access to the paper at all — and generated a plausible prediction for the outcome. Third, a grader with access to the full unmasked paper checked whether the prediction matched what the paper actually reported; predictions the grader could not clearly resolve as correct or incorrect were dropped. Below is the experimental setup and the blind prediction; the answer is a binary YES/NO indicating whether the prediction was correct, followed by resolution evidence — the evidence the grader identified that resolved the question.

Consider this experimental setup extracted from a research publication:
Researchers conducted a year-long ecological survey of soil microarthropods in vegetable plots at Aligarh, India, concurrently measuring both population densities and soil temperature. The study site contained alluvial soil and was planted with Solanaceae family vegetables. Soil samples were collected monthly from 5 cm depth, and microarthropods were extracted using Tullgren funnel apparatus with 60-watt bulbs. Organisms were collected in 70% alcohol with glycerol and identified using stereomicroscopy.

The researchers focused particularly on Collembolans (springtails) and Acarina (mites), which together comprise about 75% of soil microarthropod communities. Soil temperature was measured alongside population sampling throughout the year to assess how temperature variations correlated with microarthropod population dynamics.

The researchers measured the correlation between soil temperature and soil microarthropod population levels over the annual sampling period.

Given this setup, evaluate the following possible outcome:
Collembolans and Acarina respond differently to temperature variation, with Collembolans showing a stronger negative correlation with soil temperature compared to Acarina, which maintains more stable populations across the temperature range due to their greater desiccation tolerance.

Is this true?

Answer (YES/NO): NO